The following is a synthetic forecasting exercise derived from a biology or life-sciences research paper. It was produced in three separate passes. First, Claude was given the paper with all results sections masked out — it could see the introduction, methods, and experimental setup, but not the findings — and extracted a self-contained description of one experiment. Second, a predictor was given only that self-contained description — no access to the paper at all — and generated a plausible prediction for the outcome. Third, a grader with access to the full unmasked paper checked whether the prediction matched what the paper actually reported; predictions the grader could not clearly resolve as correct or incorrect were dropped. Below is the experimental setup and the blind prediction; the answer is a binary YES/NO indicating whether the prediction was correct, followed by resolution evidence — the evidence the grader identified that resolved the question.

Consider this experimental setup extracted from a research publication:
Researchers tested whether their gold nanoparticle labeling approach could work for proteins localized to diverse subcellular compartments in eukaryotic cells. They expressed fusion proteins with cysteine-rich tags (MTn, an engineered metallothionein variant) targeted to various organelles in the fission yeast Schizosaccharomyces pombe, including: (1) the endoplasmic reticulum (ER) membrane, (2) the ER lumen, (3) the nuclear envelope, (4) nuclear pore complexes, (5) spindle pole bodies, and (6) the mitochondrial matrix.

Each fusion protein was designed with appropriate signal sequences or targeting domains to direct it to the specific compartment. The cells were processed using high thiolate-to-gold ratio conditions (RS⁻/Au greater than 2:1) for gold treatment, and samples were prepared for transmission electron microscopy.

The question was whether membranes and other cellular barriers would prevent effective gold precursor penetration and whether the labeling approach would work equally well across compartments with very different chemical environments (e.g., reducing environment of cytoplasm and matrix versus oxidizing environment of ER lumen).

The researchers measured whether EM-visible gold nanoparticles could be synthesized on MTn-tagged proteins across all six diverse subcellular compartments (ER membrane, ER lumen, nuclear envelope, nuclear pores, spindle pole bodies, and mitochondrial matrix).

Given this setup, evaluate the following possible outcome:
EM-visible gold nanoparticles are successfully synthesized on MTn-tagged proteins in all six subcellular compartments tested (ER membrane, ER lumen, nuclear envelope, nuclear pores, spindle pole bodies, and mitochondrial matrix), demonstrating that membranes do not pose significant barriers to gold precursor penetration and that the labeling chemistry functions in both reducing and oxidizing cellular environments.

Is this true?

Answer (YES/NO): NO